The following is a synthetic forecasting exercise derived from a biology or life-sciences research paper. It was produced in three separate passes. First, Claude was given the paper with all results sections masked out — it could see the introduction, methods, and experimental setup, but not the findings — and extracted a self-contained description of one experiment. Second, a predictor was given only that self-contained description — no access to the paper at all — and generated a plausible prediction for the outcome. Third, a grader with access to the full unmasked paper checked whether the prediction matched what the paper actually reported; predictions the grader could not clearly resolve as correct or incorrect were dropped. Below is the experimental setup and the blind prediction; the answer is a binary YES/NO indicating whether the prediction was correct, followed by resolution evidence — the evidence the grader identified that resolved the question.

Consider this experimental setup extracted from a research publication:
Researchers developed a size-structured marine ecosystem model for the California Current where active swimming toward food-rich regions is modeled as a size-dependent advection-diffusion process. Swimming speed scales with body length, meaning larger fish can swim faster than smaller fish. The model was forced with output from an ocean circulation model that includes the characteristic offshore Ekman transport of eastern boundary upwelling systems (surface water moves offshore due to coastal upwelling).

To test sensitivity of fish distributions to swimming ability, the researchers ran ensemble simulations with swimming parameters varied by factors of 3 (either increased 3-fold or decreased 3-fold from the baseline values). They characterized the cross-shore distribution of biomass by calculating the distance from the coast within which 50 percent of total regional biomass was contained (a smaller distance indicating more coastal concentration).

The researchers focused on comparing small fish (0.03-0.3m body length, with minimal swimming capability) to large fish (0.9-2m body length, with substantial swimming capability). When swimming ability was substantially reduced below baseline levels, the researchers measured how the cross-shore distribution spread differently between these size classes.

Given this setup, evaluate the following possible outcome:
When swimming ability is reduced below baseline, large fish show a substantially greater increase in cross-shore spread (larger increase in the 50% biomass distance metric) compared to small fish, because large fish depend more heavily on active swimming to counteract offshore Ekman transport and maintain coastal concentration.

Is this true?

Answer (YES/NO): NO